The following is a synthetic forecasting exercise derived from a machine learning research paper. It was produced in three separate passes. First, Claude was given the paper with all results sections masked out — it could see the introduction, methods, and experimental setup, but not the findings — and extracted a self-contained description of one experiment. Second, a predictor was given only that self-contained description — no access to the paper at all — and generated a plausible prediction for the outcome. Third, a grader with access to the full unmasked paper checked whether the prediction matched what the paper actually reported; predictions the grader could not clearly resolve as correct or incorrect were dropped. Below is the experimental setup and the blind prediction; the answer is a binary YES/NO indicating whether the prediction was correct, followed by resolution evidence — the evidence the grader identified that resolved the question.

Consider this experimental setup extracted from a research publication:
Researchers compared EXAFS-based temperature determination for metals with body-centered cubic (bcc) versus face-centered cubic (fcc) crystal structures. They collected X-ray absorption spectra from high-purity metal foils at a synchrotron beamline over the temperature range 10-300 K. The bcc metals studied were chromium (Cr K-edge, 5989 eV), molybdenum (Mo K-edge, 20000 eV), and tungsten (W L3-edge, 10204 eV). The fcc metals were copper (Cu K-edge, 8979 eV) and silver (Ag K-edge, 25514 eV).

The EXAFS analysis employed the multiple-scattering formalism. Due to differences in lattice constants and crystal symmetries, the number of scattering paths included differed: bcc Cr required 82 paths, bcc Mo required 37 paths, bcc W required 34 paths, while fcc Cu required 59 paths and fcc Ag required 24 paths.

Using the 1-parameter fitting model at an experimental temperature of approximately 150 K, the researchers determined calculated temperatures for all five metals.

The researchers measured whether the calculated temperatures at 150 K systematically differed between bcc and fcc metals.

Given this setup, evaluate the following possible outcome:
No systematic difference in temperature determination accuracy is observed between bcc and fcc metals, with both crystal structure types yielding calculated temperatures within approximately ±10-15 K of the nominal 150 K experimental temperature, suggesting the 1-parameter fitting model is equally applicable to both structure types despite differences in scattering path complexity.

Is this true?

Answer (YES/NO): NO